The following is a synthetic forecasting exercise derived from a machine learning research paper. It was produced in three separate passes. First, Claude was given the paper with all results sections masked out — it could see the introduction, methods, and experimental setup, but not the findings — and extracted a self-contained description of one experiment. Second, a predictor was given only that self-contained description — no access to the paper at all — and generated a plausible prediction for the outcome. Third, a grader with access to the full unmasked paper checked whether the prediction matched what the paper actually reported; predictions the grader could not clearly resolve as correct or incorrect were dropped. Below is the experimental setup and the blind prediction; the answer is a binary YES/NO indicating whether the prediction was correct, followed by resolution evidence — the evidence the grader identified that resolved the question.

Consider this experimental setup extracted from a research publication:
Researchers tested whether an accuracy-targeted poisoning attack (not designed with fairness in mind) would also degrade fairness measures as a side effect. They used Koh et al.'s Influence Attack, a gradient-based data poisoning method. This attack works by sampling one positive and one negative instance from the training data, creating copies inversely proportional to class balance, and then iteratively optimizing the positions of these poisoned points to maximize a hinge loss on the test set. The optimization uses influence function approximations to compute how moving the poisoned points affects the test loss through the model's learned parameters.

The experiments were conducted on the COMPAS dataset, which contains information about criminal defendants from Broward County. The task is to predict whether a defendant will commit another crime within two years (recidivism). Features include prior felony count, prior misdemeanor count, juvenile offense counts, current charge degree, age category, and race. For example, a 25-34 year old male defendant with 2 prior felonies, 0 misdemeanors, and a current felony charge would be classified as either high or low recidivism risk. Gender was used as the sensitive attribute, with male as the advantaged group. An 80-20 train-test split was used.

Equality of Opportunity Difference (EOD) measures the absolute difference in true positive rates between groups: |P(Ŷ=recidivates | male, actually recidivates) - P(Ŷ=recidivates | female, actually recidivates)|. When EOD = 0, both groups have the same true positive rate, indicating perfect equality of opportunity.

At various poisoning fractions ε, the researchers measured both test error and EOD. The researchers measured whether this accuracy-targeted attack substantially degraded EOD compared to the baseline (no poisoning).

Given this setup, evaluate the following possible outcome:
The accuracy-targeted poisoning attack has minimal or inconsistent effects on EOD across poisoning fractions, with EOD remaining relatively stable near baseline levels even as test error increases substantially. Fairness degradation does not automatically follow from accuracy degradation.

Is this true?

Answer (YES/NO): YES